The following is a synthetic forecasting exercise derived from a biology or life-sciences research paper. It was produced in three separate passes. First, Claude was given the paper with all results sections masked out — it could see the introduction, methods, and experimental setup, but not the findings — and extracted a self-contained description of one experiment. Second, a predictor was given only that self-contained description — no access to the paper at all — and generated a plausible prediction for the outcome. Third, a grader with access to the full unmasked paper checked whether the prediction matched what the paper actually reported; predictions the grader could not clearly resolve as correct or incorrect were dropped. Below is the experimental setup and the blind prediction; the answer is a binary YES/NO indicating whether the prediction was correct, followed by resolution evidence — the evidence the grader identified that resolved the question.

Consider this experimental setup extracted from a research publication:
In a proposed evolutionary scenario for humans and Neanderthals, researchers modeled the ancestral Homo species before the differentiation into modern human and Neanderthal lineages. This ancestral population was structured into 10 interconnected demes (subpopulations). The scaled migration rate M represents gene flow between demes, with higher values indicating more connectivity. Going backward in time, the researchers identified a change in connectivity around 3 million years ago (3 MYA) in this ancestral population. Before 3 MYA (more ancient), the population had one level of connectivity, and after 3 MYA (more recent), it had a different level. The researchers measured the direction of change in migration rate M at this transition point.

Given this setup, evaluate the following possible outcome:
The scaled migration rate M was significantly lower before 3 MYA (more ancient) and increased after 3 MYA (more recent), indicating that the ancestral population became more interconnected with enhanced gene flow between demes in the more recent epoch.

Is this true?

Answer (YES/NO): NO